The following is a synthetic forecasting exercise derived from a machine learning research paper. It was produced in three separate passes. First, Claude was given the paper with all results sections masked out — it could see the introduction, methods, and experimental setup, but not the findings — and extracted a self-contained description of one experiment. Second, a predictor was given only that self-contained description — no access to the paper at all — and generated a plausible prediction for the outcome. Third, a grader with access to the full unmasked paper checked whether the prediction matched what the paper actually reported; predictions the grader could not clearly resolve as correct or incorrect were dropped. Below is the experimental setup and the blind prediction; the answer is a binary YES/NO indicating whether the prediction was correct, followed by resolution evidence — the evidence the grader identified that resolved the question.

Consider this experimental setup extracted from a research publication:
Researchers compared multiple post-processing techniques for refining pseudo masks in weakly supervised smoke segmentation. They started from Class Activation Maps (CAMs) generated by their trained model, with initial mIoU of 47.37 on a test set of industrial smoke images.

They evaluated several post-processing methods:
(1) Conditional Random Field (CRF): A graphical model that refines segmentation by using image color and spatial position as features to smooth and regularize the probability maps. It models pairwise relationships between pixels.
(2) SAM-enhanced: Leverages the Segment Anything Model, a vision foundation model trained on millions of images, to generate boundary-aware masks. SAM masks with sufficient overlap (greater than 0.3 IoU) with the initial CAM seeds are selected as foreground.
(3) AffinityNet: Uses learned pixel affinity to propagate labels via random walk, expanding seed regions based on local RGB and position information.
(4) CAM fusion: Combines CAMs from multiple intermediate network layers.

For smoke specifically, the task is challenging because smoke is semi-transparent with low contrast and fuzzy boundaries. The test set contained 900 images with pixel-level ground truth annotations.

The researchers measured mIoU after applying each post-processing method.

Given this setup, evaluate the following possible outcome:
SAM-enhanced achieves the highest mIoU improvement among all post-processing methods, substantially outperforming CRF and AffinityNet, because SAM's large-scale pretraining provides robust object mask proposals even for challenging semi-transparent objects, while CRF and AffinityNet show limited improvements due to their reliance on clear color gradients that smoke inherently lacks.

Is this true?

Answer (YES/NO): NO